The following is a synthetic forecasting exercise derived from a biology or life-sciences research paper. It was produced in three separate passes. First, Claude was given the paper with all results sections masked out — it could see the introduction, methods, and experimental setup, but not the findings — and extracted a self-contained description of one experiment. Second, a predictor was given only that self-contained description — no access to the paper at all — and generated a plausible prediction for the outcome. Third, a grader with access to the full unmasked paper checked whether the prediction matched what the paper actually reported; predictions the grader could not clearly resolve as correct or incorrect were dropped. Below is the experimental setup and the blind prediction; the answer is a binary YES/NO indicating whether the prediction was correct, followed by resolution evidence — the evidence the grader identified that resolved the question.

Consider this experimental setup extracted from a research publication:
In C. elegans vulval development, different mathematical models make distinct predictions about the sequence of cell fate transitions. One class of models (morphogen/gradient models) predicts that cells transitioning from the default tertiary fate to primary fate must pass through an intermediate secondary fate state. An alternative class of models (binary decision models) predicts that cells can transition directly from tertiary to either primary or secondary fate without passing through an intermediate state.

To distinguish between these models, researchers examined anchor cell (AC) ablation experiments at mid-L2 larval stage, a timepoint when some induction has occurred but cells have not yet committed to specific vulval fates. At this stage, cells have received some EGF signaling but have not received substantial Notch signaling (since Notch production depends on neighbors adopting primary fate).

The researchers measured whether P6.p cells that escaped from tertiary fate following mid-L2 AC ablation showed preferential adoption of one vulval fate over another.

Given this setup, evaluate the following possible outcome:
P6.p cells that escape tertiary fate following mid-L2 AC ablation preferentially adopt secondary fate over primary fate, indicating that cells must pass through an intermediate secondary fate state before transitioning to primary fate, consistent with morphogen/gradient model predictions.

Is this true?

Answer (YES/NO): NO